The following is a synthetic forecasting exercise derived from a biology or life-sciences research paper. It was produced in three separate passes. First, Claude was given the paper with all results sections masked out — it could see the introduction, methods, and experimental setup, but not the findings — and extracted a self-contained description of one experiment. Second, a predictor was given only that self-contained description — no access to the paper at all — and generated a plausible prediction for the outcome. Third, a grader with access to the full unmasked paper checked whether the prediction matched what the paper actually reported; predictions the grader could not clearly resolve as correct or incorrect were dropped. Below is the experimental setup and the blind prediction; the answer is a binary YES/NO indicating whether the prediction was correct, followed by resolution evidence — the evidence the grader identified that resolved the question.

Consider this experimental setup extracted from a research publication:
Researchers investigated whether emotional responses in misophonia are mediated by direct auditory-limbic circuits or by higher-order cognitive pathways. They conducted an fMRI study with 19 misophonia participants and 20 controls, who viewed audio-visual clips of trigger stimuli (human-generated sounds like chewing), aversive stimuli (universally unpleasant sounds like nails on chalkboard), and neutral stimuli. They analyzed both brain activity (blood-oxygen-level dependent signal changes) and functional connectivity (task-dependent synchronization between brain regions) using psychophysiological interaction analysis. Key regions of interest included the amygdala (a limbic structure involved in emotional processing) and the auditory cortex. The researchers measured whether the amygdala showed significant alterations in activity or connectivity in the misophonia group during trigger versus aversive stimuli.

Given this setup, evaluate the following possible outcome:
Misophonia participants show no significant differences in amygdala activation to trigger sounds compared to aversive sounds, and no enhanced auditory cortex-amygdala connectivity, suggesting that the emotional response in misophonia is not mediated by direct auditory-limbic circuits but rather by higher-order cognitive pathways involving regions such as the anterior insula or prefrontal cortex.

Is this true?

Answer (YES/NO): YES